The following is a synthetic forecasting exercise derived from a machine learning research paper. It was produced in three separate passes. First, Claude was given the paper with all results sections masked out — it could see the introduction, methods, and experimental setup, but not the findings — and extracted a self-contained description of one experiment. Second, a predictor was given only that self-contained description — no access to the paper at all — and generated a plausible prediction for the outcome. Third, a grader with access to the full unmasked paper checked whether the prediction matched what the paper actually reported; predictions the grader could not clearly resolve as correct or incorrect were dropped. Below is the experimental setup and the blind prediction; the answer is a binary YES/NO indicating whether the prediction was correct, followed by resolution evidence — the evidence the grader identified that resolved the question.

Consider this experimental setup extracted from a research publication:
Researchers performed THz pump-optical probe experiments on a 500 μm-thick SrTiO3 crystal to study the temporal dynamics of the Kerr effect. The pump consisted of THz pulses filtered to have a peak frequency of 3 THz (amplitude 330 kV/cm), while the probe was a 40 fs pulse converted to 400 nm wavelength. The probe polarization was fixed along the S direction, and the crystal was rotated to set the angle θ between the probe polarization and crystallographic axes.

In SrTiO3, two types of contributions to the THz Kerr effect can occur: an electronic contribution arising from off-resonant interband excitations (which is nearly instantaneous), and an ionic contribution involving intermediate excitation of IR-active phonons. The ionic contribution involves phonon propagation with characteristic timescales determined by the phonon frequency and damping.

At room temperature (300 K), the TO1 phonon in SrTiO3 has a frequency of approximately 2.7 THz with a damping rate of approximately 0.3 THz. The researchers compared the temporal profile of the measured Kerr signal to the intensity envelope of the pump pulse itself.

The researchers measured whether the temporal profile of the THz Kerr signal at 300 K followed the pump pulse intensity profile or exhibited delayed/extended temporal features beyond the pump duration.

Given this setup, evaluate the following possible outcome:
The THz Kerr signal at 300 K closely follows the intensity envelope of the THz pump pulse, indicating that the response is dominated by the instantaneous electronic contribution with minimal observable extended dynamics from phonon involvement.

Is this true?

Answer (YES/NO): NO